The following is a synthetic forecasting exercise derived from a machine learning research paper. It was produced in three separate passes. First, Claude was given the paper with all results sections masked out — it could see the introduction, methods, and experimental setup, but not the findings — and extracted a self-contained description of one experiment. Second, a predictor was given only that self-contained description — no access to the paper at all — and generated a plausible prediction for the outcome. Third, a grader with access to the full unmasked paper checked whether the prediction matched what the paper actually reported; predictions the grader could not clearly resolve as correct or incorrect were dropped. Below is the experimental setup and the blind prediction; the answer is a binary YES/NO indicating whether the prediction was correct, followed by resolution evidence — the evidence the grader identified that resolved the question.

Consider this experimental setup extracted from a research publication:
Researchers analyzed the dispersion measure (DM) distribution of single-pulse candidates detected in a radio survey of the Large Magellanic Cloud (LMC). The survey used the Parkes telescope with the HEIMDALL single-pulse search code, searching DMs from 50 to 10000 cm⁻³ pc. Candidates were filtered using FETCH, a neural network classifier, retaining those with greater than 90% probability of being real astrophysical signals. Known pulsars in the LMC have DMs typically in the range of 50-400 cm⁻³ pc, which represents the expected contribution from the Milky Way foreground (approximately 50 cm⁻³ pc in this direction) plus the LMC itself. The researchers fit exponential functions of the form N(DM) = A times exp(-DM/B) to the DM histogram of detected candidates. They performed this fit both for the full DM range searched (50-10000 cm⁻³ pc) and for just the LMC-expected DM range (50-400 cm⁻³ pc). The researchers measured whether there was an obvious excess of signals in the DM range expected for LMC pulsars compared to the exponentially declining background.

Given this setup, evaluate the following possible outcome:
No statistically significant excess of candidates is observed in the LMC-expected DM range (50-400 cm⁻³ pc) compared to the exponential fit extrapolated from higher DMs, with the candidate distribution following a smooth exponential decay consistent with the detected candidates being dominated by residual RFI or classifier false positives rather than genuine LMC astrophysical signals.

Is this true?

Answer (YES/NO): YES